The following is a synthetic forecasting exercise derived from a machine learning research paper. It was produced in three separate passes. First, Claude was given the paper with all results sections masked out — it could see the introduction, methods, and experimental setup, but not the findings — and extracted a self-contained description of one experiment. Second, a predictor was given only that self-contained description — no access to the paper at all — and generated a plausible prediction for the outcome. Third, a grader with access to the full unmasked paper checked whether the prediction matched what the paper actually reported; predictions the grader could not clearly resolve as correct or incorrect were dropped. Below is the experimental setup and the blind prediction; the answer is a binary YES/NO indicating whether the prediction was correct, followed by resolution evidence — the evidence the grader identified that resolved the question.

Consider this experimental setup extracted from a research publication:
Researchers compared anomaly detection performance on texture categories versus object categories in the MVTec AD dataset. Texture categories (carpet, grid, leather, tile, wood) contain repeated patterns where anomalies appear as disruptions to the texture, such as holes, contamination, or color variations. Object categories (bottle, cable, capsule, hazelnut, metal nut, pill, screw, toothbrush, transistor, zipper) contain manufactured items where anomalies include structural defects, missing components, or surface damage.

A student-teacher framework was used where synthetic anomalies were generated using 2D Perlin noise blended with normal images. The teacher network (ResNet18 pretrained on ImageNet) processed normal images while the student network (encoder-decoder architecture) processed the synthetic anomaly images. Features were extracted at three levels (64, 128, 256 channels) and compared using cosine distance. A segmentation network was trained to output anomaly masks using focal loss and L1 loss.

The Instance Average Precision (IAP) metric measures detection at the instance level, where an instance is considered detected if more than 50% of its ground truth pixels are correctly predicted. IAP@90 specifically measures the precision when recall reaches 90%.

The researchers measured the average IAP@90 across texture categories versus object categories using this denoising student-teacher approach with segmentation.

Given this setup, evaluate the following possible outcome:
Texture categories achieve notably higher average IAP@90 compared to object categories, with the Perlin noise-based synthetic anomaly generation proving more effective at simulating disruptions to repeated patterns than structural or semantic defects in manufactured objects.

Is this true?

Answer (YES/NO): YES